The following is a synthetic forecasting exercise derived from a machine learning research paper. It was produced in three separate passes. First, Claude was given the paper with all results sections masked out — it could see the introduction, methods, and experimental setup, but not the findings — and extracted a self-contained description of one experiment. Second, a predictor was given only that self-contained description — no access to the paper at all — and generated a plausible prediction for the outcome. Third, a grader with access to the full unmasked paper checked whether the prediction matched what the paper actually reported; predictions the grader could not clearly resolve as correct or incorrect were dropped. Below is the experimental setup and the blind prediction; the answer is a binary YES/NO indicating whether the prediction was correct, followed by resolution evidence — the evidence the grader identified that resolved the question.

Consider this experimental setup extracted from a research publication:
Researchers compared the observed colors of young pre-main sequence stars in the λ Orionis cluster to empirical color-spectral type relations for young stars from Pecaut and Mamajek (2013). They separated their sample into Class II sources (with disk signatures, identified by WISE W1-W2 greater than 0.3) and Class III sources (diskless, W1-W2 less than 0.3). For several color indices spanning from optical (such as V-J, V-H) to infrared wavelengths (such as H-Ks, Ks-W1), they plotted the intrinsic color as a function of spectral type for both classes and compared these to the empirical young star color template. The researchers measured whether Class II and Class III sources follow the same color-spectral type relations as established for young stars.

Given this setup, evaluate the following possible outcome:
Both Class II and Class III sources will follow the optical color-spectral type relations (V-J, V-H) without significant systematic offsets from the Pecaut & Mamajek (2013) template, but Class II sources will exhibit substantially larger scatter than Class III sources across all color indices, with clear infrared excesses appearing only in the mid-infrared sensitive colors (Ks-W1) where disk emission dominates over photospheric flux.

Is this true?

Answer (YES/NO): NO